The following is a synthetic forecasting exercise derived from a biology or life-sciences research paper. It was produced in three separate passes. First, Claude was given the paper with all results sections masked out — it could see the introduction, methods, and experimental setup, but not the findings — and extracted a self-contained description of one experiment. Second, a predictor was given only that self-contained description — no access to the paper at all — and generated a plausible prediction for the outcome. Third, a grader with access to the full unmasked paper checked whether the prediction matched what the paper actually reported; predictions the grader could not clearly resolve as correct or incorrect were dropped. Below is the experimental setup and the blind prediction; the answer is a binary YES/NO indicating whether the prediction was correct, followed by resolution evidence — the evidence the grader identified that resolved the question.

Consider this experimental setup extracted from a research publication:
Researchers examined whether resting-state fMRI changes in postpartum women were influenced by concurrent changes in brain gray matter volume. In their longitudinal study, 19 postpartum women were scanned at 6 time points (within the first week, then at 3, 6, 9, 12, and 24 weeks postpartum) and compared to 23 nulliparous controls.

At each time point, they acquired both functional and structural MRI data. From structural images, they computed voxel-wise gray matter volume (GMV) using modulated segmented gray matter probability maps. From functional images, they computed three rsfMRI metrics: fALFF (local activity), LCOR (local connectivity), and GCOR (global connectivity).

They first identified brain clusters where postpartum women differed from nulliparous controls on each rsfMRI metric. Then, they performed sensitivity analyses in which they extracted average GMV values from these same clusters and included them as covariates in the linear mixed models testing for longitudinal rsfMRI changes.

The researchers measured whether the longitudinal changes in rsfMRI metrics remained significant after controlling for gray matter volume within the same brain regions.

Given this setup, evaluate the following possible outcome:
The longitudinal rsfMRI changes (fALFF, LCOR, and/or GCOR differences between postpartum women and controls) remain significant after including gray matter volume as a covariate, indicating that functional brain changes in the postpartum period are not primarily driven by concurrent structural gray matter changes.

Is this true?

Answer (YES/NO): YES